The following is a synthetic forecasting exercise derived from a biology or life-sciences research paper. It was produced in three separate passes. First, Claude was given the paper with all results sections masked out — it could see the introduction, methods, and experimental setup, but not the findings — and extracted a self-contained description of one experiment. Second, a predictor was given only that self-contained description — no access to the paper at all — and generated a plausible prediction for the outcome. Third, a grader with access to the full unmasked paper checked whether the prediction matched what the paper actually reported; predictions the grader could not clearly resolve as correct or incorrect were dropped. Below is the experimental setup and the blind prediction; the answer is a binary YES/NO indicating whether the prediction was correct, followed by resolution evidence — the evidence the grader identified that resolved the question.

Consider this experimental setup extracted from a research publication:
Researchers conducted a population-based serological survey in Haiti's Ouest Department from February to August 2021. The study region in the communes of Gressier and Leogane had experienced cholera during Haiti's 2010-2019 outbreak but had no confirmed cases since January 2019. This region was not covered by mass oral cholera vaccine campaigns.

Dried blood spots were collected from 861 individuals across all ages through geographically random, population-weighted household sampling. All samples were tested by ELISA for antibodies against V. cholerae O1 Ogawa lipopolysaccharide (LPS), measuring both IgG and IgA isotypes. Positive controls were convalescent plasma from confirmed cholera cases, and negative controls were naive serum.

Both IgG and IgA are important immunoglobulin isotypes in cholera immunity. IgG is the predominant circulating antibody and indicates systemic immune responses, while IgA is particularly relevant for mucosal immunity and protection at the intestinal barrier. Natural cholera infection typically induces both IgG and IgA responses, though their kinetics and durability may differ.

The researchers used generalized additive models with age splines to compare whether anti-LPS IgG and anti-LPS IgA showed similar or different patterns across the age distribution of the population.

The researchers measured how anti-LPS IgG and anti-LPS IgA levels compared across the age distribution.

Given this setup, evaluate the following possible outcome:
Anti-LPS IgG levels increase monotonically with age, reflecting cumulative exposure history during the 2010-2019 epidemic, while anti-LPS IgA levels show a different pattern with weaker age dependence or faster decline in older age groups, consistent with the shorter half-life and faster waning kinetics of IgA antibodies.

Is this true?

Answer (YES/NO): NO